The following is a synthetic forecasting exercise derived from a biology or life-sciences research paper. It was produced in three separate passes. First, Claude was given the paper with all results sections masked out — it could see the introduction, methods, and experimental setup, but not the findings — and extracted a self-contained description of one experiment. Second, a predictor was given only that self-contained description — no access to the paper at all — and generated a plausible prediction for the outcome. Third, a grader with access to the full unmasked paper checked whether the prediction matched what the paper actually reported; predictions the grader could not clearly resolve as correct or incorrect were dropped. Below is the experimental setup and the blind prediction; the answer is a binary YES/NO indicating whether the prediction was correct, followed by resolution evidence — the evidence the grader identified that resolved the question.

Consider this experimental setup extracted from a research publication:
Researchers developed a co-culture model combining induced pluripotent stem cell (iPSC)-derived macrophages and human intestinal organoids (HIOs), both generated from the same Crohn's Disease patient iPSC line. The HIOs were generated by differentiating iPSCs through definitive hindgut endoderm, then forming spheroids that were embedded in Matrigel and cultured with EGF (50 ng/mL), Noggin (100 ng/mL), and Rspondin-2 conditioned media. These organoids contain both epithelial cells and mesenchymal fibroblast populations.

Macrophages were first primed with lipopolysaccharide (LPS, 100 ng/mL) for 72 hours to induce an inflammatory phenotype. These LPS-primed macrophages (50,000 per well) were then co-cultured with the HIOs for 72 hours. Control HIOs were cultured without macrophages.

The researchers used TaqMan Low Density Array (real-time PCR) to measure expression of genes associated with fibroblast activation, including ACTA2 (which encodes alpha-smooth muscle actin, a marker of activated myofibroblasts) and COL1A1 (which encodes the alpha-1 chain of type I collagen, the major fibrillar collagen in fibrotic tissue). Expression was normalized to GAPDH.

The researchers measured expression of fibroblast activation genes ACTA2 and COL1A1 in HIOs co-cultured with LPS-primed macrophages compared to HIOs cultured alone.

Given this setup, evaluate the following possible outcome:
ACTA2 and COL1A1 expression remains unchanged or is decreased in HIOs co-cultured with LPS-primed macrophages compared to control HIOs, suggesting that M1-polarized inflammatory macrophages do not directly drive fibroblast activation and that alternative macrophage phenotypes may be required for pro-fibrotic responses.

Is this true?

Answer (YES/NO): NO